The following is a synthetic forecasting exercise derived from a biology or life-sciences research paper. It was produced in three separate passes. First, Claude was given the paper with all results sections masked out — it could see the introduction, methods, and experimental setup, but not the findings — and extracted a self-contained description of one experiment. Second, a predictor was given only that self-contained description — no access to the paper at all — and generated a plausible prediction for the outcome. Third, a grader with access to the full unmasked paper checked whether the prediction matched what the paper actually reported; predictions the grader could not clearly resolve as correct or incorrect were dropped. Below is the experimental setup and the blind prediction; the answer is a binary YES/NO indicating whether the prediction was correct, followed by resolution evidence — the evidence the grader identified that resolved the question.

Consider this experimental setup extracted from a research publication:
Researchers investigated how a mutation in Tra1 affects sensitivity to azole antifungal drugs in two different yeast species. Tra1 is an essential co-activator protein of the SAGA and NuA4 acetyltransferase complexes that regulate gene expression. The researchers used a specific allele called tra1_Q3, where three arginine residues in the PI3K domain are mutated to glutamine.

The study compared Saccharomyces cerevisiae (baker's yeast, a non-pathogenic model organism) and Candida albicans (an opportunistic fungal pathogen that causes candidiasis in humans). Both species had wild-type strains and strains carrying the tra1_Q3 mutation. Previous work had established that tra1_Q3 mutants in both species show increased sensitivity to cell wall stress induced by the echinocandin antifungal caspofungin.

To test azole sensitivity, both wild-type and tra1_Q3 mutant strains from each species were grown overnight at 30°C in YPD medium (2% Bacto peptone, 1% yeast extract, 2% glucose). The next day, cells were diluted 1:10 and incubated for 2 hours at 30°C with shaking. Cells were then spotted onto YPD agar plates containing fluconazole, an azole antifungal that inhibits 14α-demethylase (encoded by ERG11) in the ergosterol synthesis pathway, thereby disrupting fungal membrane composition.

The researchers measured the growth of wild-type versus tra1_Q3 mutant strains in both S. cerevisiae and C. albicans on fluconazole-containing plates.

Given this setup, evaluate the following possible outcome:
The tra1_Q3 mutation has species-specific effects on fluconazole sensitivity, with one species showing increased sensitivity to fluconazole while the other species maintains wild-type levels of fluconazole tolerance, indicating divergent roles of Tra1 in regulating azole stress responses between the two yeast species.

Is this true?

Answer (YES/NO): NO